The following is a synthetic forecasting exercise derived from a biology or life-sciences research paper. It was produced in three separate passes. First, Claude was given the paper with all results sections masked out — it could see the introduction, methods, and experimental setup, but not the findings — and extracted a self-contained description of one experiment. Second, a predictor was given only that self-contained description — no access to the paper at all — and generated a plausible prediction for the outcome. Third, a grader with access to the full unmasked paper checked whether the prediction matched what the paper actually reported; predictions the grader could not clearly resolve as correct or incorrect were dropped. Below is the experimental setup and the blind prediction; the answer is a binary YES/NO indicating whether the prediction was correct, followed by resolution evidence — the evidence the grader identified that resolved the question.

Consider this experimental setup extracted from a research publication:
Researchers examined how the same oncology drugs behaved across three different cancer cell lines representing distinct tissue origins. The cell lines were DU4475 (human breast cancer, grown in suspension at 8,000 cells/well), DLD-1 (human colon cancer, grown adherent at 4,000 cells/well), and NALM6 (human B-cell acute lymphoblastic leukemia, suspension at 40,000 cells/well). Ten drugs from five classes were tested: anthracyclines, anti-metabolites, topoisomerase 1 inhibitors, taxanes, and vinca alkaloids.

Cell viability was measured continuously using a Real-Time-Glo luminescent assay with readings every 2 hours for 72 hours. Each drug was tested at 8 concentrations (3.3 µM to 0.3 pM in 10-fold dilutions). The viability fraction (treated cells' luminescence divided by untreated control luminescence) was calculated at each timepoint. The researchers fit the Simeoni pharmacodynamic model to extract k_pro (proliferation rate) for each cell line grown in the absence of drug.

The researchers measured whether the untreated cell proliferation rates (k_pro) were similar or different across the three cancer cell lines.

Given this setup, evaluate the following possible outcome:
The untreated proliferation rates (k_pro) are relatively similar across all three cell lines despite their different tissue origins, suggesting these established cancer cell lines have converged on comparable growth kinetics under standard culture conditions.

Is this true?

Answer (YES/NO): NO